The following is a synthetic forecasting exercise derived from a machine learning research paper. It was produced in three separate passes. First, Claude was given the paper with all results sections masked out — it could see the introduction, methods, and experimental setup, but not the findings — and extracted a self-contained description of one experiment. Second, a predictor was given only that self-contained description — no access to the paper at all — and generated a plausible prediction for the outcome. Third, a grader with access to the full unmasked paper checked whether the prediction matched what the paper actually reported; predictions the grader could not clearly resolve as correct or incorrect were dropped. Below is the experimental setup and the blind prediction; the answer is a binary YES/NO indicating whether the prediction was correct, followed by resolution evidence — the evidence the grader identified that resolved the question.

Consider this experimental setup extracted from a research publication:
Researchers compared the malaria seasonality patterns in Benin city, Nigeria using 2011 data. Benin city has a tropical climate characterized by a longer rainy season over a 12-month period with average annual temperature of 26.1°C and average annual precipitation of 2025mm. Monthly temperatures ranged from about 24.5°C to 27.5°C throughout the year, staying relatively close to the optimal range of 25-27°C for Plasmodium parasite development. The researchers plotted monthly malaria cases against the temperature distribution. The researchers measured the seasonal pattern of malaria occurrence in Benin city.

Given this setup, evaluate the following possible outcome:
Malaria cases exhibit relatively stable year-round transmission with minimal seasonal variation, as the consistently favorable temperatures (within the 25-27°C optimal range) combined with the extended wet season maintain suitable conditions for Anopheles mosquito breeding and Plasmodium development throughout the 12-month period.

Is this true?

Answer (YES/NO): NO